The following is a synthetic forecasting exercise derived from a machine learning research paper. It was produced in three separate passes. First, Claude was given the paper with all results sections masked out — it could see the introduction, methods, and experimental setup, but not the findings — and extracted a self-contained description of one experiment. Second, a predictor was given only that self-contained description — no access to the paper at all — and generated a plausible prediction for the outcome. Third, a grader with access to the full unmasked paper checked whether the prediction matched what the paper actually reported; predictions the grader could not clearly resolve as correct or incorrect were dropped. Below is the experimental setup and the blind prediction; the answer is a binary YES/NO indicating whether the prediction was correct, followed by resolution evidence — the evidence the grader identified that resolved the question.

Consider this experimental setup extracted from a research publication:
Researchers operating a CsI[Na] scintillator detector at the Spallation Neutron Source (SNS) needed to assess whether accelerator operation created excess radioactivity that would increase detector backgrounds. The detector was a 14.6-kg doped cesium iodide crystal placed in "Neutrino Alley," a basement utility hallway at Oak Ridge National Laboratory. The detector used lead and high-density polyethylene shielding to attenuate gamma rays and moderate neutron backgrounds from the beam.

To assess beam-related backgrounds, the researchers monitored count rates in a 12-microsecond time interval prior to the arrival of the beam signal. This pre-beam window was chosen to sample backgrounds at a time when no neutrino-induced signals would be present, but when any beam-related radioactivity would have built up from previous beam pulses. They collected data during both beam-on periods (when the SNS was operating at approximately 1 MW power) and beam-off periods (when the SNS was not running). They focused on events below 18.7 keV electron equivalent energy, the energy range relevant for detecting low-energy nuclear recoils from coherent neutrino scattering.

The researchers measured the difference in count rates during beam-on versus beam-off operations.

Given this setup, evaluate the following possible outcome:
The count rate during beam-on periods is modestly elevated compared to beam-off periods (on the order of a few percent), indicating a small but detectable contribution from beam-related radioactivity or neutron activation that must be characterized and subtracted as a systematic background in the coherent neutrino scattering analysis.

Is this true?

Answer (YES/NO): NO